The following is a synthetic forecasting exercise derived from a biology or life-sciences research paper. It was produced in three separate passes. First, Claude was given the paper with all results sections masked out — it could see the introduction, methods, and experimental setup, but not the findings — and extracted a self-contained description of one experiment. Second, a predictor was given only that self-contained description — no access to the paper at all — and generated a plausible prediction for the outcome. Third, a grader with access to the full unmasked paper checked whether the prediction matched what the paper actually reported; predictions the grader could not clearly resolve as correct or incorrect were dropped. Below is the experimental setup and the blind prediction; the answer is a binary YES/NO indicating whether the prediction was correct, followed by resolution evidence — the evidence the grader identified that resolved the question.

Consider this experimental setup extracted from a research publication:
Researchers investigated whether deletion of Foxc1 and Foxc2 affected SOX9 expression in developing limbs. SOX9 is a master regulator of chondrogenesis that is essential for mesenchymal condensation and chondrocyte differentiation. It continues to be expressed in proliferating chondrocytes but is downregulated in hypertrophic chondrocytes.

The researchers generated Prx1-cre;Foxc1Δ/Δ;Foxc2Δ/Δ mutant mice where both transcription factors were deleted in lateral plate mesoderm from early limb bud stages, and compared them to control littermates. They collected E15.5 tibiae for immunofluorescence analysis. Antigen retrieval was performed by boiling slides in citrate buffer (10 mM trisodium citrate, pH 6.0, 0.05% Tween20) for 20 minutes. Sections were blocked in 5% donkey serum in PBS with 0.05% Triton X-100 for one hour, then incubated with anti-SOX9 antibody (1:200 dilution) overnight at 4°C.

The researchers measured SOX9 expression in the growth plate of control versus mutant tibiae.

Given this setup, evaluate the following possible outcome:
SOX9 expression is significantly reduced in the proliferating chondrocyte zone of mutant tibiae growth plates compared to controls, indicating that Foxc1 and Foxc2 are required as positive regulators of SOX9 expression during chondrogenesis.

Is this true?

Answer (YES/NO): NO